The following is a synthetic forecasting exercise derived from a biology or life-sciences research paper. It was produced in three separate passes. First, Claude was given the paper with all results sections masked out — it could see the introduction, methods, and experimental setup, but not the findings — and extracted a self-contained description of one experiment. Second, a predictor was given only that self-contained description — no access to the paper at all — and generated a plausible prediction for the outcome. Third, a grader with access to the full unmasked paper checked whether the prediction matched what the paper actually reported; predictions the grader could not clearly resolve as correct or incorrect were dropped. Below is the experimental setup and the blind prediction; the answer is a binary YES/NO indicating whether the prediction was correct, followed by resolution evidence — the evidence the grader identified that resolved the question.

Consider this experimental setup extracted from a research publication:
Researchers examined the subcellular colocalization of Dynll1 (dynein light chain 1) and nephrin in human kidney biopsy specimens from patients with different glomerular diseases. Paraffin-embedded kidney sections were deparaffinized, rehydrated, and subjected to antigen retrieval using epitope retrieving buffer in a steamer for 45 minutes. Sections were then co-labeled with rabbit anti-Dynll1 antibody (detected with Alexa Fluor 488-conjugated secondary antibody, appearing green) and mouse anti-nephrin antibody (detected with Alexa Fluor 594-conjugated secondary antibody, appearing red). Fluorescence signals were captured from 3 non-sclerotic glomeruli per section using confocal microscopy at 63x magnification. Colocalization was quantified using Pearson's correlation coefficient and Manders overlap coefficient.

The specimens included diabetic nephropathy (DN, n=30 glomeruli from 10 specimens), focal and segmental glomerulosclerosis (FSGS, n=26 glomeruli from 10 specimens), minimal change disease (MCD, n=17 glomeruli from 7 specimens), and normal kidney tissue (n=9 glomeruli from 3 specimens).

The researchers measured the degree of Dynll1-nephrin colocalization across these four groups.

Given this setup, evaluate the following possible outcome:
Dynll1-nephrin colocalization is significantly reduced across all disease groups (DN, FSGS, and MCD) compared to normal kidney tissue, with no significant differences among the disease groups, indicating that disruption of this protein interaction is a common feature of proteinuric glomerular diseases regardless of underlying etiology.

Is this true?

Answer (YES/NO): NO